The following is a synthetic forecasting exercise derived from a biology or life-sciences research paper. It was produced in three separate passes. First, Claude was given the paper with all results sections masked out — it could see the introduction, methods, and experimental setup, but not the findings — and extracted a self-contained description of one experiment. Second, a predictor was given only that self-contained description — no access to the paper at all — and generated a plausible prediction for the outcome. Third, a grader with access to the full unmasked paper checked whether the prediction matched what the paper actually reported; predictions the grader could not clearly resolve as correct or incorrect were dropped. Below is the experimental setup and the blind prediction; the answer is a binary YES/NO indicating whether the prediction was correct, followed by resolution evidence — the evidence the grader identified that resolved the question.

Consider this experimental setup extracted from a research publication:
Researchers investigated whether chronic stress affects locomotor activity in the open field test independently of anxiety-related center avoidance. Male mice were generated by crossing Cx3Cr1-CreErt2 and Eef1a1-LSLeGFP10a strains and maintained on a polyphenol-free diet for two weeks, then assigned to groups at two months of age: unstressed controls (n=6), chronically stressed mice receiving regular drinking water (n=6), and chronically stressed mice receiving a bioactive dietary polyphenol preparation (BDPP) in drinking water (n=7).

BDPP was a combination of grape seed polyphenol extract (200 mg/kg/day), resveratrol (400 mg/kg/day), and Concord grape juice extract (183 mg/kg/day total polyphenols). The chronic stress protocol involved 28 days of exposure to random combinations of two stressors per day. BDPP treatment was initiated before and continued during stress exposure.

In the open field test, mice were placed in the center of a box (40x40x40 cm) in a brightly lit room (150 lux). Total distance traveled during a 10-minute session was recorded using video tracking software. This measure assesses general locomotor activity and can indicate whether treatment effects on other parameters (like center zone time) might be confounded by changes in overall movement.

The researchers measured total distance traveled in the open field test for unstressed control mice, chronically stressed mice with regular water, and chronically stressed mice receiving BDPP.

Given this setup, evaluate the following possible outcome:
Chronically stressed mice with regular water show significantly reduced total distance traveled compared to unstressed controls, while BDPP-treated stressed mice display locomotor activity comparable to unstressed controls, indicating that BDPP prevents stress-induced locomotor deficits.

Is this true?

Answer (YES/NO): NO